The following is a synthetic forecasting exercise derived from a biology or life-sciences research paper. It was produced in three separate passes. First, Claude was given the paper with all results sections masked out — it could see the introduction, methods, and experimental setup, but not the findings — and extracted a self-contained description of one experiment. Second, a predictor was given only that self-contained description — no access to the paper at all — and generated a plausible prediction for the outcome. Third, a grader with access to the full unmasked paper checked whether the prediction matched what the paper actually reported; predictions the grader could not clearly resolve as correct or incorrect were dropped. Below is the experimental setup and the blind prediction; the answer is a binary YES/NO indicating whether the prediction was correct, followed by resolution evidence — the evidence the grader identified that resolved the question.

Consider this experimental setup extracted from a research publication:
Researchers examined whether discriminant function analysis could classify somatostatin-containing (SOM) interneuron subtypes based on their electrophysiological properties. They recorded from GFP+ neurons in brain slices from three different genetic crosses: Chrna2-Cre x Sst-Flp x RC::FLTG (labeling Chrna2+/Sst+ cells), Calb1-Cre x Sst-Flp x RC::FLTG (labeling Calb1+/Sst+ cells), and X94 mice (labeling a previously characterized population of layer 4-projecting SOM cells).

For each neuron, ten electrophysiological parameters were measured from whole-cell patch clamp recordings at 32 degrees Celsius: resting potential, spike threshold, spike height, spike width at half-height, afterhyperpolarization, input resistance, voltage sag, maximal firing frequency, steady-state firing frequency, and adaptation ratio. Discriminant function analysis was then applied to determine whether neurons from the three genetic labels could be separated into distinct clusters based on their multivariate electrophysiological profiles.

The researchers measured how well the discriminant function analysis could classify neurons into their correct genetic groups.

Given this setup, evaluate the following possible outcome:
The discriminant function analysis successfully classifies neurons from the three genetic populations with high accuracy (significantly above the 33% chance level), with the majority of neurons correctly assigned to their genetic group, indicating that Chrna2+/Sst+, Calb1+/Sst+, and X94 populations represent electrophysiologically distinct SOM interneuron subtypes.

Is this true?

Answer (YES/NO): NO